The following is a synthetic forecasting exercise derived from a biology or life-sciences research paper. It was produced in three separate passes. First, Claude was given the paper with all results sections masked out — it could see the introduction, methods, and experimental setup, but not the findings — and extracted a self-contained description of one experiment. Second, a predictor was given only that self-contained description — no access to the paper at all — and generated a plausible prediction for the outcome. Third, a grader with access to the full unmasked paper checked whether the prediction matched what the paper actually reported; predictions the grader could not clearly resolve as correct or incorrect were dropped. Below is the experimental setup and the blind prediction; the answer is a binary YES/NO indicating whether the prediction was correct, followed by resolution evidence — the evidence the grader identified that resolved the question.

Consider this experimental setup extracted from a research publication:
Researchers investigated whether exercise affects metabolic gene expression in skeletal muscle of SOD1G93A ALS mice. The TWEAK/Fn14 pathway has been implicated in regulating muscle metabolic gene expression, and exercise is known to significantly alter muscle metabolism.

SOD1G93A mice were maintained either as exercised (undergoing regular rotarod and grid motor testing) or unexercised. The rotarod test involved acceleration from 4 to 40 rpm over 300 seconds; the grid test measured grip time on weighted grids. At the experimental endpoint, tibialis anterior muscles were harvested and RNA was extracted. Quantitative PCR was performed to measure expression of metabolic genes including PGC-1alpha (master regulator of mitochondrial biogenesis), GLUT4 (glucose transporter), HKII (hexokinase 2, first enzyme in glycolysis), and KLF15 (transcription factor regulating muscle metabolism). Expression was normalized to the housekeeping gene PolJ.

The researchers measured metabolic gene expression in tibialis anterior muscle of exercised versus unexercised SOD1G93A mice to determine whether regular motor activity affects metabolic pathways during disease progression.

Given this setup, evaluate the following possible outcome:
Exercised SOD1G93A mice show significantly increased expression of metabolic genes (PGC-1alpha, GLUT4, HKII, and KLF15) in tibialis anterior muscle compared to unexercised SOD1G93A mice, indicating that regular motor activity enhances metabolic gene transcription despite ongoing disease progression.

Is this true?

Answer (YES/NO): NO